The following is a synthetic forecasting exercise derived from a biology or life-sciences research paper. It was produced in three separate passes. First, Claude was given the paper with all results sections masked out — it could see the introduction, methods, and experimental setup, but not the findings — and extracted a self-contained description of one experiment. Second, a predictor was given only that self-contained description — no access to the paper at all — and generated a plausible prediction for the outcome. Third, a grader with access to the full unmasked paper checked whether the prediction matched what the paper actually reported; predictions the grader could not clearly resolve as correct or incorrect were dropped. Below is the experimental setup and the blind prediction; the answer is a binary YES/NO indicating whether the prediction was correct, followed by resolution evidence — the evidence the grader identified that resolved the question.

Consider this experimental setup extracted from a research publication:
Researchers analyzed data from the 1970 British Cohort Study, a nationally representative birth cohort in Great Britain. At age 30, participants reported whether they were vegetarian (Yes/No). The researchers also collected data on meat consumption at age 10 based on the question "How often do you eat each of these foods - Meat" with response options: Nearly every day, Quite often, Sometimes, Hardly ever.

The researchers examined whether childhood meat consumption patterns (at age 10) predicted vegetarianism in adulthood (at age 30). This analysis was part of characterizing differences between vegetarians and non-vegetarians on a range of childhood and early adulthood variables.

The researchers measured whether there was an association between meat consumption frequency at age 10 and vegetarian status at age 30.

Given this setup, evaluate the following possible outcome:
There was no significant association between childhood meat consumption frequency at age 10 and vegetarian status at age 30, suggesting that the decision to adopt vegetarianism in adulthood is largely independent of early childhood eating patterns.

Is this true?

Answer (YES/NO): NO